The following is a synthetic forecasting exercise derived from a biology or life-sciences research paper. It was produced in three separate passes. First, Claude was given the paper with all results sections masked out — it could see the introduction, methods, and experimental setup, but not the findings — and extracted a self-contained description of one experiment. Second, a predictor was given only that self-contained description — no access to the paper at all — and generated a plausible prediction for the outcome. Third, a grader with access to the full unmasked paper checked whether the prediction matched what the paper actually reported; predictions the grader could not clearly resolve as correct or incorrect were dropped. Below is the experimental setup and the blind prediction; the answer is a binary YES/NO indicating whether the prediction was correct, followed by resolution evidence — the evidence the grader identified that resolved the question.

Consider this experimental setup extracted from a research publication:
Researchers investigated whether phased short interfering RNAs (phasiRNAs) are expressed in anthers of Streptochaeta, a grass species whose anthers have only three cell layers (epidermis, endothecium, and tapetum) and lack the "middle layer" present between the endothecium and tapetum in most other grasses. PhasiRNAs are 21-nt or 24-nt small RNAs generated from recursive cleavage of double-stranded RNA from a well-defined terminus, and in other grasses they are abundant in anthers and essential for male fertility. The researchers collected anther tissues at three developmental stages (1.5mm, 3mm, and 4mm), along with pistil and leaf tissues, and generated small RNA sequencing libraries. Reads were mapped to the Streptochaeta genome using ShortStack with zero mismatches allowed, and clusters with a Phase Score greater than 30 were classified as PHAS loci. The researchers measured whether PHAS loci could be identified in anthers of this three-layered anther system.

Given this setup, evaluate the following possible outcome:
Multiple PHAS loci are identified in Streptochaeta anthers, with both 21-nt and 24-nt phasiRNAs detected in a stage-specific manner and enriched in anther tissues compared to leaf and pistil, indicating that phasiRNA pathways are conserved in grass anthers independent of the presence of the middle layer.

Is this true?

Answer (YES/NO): NO